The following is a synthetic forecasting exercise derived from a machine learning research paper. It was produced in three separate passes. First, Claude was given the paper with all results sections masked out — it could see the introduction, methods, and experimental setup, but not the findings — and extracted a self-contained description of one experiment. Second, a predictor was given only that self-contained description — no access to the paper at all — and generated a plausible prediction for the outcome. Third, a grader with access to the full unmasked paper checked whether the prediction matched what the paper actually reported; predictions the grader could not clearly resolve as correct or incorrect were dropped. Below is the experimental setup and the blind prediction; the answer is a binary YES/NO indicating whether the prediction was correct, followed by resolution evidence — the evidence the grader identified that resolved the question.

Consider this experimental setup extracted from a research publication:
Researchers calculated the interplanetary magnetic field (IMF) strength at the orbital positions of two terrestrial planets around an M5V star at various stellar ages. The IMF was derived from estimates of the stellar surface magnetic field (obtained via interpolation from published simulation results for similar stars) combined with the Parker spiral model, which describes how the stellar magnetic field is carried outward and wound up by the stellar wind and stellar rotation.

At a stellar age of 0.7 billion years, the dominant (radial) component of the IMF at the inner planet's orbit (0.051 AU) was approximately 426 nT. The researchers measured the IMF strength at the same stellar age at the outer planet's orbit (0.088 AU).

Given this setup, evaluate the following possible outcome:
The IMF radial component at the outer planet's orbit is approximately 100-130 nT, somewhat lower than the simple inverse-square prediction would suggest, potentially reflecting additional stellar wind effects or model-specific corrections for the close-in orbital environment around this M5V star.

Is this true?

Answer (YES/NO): NO